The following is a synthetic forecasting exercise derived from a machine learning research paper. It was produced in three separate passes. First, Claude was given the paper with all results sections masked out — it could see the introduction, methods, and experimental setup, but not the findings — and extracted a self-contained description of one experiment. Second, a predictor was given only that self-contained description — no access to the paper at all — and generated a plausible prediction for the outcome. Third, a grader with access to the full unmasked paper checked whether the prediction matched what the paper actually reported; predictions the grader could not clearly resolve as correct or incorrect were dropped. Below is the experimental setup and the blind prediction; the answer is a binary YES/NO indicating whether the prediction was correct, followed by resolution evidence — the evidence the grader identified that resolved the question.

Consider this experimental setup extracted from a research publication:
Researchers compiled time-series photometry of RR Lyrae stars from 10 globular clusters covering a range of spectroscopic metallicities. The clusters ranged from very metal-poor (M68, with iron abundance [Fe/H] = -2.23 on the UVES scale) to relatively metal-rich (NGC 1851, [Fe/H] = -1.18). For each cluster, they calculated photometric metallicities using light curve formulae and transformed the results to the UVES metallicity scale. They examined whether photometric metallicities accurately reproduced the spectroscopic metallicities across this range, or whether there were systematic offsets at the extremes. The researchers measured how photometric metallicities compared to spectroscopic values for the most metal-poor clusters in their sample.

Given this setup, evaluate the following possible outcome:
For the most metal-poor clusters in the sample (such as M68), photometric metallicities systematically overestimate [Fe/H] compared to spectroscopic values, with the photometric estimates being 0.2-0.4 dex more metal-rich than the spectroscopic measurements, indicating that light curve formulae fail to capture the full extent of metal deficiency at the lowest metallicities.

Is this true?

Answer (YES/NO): NO